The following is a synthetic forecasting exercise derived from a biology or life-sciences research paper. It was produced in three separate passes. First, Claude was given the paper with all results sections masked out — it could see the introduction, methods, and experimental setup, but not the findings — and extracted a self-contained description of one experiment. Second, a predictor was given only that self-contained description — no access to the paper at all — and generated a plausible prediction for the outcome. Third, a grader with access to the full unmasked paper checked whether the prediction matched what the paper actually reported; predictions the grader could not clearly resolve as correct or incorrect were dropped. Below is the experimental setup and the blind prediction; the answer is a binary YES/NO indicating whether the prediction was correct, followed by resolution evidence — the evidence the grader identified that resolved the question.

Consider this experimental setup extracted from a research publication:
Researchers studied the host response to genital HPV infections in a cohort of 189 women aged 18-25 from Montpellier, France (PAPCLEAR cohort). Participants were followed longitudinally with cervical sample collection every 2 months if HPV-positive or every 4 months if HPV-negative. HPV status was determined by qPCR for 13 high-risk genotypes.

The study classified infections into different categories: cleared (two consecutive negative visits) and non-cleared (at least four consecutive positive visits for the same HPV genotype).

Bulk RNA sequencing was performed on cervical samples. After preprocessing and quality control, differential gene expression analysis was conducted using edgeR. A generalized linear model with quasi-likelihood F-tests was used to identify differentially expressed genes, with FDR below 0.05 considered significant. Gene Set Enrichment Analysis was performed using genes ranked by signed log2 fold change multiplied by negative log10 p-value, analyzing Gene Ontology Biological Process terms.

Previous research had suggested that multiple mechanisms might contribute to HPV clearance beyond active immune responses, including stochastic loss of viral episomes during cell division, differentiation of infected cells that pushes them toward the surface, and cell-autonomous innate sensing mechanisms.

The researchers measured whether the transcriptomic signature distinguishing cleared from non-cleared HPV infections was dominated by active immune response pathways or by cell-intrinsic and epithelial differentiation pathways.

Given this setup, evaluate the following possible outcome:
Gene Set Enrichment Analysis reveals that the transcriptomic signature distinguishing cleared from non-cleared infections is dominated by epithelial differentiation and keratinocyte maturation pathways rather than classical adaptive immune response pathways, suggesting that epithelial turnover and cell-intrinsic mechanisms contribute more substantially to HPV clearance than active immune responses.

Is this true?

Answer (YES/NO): NO